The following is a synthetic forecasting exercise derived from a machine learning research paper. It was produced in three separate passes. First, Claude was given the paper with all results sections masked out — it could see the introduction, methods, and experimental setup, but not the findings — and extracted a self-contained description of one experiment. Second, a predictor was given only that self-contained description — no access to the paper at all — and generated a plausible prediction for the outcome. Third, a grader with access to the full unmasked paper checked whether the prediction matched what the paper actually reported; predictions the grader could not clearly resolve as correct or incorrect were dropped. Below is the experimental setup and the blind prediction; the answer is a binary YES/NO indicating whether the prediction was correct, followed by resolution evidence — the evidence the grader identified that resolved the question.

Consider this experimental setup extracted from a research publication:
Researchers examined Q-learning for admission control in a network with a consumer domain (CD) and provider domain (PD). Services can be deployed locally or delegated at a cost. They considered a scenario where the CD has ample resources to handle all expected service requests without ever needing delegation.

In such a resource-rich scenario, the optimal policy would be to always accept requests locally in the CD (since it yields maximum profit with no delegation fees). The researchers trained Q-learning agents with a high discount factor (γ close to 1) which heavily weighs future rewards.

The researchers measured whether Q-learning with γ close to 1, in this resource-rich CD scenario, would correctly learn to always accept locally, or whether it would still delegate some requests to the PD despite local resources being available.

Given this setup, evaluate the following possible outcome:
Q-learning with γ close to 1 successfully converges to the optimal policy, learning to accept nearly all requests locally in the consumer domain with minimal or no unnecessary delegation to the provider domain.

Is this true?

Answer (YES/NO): NO